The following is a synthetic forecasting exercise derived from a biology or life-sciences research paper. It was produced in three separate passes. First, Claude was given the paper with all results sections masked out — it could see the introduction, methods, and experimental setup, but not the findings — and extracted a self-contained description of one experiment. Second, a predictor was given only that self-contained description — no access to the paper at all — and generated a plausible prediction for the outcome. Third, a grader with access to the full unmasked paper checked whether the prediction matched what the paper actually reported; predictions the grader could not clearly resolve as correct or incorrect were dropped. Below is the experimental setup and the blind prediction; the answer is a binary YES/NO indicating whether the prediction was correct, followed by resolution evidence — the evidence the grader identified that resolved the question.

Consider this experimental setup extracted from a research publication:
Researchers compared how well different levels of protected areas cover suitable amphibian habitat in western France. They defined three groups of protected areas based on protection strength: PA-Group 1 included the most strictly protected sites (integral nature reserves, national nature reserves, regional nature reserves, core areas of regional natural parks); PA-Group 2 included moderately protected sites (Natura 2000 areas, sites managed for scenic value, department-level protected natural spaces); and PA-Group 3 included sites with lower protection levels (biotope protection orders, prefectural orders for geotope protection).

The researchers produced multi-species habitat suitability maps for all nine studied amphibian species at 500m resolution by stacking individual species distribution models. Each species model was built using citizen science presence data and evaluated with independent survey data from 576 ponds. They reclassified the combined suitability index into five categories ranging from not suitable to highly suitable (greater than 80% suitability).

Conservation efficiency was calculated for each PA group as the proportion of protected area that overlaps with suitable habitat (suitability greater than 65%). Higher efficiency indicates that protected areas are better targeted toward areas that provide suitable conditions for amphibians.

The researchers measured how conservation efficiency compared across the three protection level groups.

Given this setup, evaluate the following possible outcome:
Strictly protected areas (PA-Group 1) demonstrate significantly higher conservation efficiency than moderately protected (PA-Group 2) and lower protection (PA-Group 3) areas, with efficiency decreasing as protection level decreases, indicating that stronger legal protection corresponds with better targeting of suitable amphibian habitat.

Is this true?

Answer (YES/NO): NO